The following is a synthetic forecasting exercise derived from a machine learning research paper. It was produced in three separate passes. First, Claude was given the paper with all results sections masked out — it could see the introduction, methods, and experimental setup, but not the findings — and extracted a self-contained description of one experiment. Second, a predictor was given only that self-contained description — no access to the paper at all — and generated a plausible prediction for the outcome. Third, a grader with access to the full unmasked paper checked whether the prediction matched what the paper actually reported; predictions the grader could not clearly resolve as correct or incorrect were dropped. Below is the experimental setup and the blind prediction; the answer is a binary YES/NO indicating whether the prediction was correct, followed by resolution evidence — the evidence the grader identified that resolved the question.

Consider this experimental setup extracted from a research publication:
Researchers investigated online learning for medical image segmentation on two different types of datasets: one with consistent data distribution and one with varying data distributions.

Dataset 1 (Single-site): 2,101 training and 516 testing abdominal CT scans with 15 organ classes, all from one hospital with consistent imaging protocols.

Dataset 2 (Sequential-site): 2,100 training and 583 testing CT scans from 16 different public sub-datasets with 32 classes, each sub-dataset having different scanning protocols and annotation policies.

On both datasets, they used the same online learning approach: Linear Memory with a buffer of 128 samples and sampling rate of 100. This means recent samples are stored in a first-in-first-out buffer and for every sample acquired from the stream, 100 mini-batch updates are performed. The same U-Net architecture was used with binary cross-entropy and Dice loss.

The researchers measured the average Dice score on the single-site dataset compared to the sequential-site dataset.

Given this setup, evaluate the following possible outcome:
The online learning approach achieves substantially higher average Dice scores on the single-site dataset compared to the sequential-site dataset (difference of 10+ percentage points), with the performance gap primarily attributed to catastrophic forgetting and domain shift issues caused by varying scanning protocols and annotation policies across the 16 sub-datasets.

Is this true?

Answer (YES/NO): YES